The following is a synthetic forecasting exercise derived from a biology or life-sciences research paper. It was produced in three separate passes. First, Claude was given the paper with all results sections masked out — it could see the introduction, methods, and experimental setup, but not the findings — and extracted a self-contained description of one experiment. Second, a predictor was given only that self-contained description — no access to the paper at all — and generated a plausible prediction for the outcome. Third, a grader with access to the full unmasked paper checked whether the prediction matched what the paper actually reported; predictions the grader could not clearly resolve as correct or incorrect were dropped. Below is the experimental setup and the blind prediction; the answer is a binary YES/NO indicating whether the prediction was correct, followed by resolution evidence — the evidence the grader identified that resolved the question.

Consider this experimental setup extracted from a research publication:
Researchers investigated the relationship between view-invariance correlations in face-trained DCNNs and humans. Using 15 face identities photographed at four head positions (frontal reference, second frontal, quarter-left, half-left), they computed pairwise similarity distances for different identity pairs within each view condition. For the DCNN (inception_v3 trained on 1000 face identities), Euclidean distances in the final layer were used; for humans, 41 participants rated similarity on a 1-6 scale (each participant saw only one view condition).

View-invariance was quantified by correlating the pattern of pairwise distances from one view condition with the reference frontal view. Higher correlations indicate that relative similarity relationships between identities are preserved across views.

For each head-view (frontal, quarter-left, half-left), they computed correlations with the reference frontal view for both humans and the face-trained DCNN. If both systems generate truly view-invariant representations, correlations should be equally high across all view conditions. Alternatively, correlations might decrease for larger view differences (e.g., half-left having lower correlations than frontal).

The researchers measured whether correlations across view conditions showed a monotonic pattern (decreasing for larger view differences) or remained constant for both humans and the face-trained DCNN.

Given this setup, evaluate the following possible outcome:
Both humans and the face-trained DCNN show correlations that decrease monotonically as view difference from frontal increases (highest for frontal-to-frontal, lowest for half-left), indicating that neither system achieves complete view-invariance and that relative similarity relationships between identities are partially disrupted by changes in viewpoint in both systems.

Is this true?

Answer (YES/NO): YES